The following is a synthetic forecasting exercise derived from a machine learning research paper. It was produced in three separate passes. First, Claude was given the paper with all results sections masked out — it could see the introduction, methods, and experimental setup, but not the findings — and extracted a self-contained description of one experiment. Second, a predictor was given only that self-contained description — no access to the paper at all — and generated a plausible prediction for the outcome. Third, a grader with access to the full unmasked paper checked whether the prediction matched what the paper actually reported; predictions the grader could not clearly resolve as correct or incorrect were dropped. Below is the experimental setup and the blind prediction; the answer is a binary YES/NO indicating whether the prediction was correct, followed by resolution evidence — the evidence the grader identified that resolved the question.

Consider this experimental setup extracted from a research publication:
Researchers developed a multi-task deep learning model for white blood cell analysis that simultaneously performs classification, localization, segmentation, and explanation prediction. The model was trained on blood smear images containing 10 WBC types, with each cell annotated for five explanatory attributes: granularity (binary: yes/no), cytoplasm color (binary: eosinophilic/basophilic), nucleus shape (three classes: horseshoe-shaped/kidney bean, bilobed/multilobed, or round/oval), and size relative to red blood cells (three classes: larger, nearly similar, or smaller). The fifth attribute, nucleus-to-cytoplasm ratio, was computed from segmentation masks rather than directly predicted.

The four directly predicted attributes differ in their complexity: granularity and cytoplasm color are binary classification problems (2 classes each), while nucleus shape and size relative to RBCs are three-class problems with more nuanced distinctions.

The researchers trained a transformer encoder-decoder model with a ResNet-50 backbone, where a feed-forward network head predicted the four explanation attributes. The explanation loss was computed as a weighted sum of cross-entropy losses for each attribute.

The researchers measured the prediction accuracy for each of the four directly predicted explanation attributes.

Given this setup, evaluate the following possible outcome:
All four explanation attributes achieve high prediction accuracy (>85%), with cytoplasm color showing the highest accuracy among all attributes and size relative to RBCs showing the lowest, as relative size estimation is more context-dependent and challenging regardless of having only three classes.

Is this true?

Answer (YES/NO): NO